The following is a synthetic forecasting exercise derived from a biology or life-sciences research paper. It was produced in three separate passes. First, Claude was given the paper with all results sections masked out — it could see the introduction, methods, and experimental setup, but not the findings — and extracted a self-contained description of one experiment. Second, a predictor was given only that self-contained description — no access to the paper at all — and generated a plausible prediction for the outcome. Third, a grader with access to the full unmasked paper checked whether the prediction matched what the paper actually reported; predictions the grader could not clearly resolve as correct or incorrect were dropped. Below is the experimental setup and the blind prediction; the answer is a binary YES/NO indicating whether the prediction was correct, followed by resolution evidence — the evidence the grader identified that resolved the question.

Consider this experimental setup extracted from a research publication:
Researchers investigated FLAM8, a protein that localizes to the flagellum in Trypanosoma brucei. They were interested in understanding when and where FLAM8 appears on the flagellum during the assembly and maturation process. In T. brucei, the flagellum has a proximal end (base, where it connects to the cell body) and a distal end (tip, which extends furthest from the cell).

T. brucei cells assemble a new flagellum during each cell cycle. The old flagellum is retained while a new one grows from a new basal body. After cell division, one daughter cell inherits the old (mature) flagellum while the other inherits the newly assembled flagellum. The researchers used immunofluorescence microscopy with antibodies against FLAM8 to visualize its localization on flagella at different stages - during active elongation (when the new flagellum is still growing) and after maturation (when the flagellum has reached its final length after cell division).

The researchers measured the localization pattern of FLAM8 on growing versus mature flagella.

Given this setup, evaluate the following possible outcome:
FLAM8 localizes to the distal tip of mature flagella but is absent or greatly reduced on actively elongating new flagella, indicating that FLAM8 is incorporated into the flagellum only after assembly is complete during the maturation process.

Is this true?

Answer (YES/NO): NO